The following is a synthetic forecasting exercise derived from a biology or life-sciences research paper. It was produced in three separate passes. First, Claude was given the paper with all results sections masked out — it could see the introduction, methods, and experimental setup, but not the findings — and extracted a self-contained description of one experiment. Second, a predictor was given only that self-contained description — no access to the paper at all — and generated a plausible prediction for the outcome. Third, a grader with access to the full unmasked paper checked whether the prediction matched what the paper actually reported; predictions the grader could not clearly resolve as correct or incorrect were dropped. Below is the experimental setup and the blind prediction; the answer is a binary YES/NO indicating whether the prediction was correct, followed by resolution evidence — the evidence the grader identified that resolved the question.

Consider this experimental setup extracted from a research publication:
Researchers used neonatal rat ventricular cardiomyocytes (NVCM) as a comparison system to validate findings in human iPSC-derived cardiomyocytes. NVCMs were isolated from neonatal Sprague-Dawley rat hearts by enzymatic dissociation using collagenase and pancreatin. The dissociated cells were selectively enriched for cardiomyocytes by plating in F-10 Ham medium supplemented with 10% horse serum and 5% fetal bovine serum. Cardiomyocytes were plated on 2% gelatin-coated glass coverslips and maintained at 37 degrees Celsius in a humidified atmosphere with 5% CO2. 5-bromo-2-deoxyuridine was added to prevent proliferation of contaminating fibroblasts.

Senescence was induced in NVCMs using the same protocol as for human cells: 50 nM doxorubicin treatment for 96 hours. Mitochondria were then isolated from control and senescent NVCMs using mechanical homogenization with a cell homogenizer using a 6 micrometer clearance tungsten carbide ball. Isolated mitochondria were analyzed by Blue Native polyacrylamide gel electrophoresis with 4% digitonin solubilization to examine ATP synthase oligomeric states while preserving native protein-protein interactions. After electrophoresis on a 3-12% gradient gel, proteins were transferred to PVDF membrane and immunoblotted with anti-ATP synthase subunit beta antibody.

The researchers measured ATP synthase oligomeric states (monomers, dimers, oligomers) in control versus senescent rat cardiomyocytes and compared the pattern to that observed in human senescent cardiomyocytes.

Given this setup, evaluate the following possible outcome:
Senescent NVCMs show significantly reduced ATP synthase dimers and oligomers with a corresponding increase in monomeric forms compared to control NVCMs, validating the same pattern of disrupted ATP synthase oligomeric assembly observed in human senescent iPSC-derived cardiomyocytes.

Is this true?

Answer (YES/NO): NO